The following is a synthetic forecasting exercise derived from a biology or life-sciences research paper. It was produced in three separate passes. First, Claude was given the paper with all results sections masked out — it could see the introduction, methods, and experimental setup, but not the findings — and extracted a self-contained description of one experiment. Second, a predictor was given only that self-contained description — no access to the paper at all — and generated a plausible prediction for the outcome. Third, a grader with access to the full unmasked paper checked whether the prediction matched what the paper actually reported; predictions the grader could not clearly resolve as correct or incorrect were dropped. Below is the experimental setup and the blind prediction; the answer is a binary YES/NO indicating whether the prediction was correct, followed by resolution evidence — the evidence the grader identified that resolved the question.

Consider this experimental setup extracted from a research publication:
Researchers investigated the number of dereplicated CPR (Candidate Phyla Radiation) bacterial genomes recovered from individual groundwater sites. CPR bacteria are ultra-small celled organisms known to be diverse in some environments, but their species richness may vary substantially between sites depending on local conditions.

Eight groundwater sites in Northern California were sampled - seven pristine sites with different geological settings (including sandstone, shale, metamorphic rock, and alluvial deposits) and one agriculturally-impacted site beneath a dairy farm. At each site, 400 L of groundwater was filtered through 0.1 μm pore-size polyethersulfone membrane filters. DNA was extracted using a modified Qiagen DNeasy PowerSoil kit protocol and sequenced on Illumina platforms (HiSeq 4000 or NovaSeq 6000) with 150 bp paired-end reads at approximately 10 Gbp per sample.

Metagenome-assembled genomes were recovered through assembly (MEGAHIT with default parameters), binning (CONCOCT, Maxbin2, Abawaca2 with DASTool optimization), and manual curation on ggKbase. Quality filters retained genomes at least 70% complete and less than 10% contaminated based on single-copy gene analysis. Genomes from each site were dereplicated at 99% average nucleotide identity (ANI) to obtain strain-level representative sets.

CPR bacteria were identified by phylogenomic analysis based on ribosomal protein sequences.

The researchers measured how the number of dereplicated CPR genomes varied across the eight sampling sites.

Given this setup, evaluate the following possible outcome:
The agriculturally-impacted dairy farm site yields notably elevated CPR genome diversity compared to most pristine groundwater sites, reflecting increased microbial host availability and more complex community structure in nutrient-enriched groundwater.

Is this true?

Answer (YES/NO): YES